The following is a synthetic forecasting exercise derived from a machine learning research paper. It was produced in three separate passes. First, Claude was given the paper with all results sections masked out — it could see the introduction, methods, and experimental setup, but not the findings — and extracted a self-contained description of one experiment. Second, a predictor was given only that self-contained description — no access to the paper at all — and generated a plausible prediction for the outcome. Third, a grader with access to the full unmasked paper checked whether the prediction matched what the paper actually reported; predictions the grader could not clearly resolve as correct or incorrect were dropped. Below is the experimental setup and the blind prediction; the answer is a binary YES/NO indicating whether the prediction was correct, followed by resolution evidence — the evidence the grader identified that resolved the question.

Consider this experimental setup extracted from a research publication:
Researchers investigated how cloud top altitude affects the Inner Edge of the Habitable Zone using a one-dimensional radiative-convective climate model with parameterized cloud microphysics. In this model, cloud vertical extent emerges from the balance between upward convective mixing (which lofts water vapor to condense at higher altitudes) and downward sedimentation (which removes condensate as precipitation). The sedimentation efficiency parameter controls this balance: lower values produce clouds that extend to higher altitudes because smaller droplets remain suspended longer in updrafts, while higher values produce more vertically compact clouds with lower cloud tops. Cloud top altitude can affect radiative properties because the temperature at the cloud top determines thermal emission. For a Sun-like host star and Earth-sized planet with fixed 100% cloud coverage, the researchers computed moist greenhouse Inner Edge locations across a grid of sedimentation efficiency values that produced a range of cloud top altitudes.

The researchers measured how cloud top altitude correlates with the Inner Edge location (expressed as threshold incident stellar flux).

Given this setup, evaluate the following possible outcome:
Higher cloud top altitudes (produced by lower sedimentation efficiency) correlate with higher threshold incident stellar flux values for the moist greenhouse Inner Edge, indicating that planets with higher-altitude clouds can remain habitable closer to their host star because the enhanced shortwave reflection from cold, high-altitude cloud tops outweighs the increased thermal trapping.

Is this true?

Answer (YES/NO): YES